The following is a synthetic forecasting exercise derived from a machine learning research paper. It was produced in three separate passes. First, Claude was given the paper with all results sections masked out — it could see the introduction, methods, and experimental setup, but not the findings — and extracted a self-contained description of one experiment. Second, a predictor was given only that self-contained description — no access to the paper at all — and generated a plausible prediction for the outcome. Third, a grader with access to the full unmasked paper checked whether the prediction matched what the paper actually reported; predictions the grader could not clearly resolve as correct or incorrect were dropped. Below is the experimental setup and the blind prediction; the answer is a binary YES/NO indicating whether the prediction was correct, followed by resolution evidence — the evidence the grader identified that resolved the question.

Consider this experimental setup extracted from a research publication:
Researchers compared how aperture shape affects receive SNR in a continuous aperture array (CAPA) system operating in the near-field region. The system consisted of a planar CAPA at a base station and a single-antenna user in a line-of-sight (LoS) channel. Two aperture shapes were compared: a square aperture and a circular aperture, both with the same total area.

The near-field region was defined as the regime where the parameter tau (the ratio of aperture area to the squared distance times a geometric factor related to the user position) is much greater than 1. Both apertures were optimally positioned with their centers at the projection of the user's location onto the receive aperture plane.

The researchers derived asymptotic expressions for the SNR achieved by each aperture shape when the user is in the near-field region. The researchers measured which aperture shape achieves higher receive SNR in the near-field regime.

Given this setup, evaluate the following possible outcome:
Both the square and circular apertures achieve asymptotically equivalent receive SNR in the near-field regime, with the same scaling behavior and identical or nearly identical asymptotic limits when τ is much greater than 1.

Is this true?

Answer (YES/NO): YES